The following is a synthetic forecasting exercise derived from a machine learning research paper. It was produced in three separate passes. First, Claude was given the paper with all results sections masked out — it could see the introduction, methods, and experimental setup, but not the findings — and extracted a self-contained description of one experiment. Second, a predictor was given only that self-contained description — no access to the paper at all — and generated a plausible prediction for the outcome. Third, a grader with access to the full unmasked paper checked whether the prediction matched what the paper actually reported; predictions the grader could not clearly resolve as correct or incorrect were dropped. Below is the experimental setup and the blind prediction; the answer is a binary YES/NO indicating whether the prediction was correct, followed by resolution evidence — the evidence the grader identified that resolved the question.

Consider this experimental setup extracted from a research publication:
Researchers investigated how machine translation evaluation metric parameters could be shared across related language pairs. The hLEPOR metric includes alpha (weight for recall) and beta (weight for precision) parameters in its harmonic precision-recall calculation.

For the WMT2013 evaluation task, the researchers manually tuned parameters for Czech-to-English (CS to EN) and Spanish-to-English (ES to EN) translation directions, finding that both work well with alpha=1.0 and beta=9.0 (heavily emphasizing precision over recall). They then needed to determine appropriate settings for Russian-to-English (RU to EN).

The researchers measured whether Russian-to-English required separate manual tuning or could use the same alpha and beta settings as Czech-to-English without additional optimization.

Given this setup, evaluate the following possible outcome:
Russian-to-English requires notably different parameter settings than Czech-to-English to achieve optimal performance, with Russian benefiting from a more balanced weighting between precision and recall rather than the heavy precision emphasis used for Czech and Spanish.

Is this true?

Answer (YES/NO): NO